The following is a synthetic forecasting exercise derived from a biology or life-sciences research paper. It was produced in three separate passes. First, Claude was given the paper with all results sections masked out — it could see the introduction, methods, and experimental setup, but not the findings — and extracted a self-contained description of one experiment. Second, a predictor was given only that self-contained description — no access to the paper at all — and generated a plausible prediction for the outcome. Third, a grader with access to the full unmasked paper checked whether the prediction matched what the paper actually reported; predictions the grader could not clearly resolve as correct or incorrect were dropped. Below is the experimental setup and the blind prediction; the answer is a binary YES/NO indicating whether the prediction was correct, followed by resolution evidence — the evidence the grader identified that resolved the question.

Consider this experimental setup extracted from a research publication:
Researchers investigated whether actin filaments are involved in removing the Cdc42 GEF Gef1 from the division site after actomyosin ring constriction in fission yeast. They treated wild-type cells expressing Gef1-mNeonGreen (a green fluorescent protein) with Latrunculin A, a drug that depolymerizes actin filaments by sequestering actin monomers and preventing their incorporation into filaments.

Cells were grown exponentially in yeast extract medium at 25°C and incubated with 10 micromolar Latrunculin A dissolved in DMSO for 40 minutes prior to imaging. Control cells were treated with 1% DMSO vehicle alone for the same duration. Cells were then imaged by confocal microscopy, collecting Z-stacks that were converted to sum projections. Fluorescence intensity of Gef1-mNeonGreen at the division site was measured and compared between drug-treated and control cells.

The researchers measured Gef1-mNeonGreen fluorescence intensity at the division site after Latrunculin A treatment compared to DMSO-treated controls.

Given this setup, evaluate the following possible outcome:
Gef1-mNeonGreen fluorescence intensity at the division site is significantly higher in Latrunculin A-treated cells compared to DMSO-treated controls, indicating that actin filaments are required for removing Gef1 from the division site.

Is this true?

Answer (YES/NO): YES